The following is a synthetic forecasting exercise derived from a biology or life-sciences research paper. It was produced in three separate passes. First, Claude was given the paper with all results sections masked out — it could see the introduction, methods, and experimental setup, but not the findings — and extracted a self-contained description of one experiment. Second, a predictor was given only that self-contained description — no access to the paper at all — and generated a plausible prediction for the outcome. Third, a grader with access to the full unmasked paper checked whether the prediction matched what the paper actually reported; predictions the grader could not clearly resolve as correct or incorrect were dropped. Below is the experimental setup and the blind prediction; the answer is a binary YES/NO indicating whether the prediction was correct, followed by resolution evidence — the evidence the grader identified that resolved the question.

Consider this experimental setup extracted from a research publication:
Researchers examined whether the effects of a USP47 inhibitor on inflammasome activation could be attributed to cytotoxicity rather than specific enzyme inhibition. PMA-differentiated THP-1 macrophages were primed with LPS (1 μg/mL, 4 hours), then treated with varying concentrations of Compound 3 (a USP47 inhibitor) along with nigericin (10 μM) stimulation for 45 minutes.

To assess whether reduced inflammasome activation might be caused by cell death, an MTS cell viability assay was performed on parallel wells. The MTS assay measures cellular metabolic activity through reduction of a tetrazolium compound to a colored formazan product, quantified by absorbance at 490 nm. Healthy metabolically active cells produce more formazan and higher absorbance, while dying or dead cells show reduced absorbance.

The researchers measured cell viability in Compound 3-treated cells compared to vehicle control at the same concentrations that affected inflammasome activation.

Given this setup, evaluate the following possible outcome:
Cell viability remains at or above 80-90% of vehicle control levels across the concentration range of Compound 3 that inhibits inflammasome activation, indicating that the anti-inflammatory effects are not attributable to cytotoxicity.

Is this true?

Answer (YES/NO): YES